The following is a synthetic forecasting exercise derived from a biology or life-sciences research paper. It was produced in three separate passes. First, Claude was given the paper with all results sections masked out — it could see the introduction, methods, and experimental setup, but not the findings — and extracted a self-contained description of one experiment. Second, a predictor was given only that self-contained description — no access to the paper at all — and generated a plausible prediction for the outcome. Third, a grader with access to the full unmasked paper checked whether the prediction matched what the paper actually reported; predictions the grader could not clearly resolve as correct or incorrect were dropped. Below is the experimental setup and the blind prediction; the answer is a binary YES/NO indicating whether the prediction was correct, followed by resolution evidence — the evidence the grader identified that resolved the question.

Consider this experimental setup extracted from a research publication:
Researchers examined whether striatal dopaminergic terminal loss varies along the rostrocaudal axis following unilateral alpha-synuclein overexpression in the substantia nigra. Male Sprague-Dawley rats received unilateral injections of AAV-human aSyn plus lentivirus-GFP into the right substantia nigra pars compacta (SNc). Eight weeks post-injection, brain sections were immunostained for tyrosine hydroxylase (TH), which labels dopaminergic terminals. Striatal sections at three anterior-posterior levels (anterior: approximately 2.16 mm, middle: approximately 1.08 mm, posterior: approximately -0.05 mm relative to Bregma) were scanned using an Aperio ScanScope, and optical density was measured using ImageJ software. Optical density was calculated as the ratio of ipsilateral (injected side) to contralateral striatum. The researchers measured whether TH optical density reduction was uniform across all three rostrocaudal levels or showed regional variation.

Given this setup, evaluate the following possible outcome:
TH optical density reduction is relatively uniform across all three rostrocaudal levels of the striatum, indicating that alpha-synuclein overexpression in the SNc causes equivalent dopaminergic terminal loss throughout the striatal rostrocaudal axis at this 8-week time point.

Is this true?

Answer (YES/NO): YES